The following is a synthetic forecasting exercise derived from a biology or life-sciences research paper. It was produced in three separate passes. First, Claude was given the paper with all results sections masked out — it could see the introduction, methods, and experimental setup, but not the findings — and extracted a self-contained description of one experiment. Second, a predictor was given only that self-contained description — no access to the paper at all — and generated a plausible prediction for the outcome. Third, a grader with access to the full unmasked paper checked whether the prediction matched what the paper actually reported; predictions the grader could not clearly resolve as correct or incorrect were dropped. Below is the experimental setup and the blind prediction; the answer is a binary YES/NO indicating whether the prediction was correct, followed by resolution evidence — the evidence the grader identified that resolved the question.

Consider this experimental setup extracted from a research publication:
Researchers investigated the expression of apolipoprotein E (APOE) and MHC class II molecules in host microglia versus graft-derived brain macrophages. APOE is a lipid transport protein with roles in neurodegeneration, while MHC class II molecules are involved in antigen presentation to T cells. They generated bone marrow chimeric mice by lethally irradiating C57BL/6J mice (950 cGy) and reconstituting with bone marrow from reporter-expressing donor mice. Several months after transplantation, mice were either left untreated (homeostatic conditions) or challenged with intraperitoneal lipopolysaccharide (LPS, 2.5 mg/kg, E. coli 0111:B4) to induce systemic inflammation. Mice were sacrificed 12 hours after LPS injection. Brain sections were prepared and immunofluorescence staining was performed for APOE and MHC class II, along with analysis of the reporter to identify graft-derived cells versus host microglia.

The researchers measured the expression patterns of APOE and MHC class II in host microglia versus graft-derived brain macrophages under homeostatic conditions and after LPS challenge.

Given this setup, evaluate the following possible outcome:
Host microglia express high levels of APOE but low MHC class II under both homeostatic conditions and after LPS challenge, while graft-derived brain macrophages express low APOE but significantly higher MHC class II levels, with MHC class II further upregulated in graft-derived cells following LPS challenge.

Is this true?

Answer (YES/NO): NO